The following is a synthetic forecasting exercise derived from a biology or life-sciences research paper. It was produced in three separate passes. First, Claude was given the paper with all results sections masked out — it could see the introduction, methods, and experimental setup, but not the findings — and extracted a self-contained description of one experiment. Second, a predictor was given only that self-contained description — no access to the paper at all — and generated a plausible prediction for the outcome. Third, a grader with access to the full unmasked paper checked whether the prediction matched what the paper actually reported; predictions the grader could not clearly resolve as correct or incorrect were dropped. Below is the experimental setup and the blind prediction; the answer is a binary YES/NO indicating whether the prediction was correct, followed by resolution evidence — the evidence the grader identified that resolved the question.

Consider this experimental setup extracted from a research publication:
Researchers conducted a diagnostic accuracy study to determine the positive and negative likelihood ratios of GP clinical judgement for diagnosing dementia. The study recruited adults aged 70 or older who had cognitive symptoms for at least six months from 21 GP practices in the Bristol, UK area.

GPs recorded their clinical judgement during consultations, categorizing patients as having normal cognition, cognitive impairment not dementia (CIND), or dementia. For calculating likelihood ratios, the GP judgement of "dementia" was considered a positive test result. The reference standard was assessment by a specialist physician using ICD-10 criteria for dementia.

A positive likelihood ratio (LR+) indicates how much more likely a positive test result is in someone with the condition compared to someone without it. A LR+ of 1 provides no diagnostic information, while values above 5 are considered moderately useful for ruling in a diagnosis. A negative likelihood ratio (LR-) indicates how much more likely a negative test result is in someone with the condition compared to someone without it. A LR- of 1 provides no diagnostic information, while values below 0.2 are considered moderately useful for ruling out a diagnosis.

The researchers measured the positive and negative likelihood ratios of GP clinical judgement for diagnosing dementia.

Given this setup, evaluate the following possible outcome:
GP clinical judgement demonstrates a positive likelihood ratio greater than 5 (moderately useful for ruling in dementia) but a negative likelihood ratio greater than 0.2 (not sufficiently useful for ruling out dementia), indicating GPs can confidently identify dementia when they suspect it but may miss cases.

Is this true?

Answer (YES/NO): NO